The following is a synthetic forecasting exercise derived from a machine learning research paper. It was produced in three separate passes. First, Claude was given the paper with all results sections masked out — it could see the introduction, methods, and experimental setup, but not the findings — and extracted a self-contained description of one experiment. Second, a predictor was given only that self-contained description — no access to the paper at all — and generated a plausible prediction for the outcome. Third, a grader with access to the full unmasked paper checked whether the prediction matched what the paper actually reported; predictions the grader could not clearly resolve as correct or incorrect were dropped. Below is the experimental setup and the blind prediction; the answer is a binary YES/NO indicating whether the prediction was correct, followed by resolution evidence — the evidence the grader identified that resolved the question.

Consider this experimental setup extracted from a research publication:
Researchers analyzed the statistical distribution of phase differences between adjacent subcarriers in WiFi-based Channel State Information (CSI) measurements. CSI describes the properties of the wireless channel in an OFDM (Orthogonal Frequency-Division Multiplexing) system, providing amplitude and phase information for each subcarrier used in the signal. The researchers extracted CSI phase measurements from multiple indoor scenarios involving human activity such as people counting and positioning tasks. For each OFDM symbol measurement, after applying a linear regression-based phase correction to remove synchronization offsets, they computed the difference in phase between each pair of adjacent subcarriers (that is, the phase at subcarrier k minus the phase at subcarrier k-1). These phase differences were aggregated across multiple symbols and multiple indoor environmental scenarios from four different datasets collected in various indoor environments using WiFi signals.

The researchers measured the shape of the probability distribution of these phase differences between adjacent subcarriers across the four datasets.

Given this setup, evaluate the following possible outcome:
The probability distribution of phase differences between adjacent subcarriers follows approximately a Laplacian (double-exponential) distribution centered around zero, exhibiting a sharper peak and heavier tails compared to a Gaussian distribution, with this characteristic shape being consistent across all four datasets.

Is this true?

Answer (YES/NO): NO